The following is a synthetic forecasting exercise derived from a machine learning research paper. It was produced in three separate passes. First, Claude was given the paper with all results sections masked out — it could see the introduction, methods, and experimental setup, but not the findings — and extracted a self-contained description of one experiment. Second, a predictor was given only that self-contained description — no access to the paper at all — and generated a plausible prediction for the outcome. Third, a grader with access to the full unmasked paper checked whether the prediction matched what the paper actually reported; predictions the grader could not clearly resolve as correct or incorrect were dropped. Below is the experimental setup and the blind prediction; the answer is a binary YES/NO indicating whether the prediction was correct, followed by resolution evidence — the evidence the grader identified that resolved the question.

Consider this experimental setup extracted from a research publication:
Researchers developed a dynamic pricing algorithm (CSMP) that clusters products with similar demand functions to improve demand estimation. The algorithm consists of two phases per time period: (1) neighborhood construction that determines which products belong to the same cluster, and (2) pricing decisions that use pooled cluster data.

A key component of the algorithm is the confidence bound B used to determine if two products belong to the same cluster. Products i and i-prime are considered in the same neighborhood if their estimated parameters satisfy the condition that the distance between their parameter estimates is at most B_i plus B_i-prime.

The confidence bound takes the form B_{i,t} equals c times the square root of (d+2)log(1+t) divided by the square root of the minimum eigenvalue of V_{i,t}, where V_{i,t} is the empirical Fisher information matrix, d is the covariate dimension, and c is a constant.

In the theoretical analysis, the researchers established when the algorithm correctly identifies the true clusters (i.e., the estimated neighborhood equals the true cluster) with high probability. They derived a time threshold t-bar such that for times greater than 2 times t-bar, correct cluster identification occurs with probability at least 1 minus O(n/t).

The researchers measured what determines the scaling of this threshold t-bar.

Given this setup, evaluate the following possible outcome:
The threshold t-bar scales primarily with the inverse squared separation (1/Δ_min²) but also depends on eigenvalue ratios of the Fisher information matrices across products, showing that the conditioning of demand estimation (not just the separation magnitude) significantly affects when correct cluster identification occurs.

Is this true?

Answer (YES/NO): NO